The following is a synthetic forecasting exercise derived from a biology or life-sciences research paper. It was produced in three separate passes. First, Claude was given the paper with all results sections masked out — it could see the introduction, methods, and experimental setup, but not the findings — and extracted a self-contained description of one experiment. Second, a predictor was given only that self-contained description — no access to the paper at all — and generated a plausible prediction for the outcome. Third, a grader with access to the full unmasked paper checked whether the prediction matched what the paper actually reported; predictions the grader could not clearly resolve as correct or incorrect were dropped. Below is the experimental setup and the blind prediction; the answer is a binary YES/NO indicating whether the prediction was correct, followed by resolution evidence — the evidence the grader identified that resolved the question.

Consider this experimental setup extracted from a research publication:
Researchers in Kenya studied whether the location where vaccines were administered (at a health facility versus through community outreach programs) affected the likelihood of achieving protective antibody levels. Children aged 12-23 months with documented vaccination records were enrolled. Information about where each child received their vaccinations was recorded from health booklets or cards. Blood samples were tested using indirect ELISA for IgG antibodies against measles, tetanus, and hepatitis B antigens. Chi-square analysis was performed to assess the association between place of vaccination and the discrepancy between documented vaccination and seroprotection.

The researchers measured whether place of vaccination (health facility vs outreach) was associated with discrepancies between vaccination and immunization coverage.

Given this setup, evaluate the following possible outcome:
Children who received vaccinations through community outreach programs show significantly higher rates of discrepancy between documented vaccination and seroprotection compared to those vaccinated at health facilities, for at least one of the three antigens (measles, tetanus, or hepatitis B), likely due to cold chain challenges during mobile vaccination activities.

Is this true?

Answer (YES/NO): NO